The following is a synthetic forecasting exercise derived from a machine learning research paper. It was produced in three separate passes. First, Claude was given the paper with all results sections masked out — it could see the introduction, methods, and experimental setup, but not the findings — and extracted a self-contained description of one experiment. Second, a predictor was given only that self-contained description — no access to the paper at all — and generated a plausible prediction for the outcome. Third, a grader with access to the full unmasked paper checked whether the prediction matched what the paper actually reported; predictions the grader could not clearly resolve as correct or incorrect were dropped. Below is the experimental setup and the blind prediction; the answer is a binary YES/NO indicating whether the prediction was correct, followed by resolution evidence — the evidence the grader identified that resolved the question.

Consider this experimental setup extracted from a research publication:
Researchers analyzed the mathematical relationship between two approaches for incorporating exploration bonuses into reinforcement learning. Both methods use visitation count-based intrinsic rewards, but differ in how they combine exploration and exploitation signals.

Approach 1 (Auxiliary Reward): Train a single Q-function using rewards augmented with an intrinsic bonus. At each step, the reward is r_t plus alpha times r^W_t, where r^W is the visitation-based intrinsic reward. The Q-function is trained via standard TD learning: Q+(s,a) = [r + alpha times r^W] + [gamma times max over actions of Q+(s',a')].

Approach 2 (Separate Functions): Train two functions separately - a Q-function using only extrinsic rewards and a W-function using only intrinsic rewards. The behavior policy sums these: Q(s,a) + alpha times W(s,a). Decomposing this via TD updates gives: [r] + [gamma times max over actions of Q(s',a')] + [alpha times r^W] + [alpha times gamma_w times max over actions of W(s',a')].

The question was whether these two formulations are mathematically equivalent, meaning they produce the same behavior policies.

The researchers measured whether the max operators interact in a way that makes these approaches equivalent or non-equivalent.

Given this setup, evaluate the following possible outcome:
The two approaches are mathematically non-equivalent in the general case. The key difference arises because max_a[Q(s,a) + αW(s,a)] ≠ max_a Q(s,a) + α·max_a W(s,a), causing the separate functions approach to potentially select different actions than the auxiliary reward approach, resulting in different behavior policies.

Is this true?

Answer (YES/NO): YES